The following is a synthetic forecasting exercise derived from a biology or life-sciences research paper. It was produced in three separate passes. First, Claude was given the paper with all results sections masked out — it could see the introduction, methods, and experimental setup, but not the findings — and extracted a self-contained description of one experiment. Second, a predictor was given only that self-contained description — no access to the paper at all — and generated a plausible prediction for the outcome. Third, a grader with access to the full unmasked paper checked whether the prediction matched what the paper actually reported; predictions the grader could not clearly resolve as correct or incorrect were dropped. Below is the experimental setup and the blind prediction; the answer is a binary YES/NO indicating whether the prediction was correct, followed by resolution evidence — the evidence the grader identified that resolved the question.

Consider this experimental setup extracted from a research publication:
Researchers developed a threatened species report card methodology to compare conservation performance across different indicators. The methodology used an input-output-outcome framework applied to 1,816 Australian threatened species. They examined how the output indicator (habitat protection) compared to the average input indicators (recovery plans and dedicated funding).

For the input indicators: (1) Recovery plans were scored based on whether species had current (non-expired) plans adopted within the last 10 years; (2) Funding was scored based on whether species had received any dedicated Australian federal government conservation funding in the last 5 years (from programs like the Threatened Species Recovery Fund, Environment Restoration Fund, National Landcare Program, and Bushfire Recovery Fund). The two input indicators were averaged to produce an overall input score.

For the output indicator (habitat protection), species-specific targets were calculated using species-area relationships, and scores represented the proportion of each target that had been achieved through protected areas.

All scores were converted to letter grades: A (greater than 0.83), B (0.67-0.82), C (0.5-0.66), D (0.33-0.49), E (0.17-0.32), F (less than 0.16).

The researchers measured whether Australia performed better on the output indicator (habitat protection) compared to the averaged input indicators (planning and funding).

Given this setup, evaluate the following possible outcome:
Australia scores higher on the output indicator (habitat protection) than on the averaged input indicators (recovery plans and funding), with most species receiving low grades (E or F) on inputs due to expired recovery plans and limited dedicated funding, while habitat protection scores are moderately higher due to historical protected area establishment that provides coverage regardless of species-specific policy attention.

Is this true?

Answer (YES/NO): YES